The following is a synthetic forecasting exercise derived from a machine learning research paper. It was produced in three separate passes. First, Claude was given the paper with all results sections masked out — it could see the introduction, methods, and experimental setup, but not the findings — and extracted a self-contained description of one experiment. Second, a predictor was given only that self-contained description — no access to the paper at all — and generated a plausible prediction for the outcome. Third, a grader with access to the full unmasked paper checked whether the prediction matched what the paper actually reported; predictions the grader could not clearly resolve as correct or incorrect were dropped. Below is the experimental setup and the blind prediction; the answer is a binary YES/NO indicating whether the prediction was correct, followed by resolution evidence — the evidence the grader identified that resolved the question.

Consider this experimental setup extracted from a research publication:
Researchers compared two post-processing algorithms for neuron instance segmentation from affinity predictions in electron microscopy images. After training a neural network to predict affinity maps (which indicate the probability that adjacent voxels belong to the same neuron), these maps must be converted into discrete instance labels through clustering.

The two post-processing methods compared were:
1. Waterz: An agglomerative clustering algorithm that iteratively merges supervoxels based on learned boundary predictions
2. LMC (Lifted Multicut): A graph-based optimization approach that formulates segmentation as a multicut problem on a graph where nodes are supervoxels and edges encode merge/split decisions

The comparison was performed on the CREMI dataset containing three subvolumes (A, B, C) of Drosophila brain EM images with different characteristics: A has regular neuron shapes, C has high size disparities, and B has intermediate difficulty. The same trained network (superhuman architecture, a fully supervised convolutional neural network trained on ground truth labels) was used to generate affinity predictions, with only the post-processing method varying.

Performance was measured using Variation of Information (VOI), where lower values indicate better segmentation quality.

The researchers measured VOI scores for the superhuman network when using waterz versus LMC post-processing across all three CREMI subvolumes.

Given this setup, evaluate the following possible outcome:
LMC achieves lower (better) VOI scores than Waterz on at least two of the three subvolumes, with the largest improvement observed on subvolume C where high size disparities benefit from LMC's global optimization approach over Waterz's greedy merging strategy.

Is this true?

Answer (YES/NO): NO